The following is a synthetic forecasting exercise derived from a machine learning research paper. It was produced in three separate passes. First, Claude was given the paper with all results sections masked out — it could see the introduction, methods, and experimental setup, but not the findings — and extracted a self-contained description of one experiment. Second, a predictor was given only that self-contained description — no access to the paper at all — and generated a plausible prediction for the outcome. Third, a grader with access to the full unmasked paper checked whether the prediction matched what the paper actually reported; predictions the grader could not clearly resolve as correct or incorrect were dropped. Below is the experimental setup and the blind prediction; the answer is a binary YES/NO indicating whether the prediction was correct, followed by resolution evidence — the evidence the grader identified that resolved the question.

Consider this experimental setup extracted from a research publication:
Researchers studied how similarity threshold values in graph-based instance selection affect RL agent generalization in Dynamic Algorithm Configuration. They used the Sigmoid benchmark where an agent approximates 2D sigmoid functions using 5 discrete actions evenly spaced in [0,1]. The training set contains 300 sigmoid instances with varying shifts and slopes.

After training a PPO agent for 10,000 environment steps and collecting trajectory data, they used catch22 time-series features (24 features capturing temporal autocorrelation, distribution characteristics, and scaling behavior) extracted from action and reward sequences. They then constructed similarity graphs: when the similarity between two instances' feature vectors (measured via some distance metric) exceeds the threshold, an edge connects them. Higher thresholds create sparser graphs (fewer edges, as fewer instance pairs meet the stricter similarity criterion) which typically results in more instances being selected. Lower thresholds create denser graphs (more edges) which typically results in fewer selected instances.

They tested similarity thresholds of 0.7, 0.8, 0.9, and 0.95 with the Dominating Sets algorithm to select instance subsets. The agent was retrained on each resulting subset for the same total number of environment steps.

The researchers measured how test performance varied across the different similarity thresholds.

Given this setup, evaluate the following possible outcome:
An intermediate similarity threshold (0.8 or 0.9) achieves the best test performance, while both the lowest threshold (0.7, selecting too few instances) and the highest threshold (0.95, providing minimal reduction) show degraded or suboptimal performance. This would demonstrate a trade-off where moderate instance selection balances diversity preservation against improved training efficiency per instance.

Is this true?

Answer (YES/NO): NO